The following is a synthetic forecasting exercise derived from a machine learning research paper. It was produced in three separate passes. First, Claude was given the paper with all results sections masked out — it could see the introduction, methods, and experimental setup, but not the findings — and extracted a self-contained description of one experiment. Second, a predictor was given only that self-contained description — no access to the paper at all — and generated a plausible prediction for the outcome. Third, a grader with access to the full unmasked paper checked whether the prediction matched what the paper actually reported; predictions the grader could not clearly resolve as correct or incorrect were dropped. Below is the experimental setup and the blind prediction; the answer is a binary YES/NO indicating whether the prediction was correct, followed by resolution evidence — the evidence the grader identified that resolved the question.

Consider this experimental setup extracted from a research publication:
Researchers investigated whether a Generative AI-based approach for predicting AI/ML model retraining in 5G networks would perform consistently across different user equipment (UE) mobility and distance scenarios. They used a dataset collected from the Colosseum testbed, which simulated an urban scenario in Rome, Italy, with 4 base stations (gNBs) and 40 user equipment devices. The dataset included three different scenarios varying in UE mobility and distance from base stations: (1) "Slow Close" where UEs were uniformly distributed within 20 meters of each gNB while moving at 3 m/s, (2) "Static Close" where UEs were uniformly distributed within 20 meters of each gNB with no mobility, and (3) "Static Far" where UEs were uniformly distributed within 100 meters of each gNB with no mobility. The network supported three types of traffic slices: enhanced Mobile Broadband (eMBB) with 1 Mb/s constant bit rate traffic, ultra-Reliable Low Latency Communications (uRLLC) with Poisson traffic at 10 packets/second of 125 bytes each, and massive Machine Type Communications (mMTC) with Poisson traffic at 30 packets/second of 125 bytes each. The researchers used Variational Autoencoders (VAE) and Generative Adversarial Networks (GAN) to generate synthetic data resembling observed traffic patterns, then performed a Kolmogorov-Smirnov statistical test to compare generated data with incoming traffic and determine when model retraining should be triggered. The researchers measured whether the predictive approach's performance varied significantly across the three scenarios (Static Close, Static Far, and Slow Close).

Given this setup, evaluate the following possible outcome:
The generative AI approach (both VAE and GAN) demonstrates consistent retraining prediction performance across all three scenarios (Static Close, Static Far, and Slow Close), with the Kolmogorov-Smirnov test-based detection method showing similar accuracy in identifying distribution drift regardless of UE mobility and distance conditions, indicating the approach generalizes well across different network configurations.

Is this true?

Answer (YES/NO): YES